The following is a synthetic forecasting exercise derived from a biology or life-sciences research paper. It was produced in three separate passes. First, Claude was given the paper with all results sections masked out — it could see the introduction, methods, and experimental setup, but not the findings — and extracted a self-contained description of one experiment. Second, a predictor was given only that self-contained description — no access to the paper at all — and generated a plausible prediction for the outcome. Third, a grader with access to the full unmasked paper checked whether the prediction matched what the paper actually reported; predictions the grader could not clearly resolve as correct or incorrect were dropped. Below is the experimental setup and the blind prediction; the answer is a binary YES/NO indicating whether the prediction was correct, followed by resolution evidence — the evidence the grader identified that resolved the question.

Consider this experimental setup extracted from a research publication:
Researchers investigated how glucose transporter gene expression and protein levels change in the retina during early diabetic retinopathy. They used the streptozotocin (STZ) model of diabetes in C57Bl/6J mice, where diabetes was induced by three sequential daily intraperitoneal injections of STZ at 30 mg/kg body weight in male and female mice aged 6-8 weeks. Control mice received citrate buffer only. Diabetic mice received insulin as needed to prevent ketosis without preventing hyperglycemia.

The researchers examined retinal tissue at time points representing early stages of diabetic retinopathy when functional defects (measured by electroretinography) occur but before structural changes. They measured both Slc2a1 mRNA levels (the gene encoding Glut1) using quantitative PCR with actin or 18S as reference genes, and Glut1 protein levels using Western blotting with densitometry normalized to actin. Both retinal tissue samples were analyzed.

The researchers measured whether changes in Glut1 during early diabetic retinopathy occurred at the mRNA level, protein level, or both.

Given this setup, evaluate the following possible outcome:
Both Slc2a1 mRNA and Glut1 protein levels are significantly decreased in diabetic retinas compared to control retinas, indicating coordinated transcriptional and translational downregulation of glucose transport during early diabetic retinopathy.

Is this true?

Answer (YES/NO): NO